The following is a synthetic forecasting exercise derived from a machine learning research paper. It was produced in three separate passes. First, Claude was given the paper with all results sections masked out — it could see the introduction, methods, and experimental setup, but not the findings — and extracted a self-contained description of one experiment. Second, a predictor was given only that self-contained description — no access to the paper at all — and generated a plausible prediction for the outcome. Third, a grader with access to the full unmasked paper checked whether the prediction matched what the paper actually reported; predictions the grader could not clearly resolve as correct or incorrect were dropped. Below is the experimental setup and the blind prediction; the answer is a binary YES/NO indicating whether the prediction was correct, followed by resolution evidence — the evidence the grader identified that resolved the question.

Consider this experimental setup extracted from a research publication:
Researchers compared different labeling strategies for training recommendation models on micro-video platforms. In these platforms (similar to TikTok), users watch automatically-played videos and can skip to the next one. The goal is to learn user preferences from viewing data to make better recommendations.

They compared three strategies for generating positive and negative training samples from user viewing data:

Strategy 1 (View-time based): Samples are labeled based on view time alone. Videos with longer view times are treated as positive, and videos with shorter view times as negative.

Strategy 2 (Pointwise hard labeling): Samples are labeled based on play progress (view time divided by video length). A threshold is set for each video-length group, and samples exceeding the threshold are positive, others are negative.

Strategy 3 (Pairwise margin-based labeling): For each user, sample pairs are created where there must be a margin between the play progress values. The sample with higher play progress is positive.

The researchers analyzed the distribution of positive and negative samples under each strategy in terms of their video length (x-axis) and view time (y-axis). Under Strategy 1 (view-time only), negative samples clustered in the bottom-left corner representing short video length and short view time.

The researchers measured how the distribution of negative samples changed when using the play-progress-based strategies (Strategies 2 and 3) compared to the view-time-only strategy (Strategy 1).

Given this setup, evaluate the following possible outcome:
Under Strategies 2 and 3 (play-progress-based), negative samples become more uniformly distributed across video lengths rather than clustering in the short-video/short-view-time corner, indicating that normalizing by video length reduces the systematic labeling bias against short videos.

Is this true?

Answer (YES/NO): YES